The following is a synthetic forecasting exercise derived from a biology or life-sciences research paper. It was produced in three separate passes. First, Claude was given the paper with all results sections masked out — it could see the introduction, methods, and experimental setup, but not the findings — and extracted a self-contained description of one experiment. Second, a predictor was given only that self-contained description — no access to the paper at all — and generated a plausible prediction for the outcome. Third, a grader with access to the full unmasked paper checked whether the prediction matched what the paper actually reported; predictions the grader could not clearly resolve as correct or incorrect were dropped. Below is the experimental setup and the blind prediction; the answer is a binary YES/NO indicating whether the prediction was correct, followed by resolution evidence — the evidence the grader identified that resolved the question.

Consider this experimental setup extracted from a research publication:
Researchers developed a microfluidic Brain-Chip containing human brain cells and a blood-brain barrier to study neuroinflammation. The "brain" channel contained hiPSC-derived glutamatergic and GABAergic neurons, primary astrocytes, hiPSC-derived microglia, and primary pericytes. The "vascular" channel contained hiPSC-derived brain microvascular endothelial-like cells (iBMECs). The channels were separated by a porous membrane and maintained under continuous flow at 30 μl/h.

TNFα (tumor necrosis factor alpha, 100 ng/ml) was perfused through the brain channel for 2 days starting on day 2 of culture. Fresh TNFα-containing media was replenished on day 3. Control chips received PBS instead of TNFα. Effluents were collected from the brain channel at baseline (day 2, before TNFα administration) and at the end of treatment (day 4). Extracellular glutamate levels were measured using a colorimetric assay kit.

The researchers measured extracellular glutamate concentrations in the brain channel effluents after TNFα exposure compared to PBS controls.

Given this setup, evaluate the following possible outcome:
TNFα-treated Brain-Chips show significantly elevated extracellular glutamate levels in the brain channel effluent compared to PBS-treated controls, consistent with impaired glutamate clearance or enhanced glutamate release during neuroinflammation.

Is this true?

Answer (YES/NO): YES